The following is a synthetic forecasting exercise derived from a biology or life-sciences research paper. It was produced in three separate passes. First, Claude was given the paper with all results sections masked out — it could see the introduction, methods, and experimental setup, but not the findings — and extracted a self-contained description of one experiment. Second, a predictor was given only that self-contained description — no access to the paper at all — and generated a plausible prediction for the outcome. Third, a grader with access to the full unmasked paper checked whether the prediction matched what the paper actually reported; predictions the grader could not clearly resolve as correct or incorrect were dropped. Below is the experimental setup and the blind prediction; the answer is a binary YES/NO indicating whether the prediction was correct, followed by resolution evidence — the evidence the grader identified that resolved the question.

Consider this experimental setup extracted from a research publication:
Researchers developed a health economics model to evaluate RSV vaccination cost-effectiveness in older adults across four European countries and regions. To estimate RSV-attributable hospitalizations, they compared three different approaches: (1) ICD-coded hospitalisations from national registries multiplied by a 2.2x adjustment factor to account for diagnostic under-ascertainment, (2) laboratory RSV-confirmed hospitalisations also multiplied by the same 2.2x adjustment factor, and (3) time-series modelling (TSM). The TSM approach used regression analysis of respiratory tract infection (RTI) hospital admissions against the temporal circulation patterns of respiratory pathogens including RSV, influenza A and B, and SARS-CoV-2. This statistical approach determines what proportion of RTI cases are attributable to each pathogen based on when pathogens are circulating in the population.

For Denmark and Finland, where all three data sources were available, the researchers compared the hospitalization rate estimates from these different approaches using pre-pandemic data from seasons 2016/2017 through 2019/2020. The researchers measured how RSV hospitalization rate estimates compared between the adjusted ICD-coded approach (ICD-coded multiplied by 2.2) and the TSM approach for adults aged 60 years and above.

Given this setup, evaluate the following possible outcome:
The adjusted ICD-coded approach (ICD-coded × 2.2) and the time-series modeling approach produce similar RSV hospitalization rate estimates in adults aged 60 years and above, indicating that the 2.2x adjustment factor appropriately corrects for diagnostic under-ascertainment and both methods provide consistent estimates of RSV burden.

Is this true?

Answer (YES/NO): NO